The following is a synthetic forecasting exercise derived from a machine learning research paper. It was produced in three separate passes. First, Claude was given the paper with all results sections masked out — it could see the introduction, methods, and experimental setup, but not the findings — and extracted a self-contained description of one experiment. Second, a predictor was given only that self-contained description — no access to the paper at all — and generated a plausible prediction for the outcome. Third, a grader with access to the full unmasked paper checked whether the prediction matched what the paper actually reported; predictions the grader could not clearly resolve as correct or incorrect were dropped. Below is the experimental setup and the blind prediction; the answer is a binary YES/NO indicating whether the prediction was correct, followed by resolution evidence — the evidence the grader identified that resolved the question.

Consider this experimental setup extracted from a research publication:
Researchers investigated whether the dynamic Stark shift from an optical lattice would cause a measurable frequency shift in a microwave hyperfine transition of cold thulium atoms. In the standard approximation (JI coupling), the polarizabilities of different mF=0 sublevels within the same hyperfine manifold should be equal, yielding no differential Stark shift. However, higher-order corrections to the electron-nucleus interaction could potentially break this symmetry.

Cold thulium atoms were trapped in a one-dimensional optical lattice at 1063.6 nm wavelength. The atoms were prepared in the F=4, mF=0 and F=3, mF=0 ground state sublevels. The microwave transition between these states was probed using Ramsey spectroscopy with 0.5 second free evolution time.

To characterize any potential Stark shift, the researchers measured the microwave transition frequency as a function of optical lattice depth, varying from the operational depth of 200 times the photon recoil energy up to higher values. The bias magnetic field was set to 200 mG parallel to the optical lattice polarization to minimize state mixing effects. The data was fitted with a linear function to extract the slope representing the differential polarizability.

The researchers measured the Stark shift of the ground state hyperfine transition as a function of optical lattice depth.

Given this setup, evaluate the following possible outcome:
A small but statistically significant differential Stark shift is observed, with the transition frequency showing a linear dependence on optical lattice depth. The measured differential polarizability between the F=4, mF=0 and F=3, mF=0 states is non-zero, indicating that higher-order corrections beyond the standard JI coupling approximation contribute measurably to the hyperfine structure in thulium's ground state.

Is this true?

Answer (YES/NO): NO